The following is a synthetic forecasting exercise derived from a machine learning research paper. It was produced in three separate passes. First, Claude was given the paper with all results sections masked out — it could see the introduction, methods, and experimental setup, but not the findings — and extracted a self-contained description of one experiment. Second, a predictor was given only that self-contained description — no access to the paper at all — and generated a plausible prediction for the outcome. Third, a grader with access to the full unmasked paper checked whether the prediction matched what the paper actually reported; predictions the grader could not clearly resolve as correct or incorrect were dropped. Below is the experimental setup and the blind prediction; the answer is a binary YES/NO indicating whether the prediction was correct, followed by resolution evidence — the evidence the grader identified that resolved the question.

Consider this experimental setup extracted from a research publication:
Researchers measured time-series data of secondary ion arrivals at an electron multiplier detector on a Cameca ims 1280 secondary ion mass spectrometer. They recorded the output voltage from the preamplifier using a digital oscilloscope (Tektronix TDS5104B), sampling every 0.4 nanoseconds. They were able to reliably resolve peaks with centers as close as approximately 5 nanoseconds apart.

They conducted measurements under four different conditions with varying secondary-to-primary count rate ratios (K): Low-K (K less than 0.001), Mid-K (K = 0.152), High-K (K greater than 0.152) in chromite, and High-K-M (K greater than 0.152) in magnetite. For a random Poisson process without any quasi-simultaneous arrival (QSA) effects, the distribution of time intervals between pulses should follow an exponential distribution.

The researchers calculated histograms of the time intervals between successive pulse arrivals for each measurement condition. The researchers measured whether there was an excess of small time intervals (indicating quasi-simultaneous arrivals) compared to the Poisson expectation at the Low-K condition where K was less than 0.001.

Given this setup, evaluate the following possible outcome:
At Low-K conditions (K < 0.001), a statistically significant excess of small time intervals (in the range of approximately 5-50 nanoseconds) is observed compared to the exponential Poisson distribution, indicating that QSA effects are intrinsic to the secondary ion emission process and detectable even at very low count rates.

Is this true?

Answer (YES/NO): NO